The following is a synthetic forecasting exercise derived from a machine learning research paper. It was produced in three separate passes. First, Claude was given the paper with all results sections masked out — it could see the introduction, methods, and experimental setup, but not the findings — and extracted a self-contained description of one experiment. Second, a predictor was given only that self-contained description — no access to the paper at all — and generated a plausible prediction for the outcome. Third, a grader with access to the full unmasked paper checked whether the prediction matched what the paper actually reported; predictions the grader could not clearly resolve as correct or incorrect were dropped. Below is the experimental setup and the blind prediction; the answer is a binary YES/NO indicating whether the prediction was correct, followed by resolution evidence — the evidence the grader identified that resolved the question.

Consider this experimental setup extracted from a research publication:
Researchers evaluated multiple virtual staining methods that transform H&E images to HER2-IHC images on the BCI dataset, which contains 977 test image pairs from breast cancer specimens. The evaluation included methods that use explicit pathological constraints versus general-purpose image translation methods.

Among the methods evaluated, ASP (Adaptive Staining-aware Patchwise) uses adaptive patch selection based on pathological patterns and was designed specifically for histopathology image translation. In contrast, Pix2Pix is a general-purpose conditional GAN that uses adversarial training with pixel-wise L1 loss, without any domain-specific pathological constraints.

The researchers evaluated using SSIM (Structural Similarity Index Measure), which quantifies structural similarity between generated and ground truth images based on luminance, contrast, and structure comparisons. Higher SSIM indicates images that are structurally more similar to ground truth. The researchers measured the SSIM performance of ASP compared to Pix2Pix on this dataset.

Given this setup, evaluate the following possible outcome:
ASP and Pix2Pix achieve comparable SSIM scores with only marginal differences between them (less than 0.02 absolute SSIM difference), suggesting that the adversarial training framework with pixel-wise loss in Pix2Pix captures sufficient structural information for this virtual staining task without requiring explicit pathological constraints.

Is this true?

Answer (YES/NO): NO